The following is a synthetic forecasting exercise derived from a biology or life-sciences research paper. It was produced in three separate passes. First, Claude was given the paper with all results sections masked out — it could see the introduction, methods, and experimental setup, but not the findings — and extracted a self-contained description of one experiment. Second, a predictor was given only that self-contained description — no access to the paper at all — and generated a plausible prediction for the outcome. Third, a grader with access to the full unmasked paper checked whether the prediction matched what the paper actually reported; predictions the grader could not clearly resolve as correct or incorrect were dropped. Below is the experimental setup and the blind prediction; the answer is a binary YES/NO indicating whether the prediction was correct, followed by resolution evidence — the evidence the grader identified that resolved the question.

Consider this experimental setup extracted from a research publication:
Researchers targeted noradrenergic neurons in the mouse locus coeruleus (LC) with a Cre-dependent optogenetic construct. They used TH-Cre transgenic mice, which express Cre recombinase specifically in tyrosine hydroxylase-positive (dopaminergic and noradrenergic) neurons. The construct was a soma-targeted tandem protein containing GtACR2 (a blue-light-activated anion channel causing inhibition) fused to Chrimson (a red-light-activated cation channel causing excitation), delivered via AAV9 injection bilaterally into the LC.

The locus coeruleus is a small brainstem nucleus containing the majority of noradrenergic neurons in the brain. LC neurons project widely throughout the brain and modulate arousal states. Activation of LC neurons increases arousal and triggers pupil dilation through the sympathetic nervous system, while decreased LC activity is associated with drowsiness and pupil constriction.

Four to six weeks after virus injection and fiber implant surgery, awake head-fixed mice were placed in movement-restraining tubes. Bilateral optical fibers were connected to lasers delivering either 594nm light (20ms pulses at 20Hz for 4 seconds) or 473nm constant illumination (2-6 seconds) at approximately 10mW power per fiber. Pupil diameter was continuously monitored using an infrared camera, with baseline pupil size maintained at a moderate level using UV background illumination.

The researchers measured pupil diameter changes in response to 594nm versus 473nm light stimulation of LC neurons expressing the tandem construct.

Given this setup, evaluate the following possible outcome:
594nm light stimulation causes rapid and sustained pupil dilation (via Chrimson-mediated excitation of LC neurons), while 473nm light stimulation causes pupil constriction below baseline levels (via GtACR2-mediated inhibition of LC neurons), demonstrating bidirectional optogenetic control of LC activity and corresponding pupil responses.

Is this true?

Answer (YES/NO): NO